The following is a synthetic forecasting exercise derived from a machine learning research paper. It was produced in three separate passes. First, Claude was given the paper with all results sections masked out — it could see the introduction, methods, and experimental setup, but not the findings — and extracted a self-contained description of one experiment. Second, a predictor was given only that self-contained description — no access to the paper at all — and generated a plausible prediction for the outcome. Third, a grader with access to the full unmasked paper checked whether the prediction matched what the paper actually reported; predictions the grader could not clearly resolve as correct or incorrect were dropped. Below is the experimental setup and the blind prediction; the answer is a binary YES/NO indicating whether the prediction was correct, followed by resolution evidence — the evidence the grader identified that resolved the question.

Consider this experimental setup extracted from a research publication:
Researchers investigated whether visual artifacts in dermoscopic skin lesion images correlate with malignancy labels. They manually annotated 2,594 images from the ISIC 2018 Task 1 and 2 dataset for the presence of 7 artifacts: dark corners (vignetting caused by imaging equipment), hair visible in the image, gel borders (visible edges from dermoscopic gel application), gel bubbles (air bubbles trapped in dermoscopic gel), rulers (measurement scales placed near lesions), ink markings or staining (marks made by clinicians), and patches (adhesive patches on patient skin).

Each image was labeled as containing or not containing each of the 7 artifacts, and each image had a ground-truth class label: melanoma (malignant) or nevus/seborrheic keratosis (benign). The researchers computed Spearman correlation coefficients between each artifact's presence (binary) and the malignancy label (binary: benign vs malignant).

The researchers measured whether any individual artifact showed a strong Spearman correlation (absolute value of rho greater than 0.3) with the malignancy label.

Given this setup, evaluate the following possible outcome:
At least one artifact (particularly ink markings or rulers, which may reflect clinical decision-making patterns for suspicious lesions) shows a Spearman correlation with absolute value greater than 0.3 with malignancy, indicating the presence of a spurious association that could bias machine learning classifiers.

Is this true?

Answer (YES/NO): NO